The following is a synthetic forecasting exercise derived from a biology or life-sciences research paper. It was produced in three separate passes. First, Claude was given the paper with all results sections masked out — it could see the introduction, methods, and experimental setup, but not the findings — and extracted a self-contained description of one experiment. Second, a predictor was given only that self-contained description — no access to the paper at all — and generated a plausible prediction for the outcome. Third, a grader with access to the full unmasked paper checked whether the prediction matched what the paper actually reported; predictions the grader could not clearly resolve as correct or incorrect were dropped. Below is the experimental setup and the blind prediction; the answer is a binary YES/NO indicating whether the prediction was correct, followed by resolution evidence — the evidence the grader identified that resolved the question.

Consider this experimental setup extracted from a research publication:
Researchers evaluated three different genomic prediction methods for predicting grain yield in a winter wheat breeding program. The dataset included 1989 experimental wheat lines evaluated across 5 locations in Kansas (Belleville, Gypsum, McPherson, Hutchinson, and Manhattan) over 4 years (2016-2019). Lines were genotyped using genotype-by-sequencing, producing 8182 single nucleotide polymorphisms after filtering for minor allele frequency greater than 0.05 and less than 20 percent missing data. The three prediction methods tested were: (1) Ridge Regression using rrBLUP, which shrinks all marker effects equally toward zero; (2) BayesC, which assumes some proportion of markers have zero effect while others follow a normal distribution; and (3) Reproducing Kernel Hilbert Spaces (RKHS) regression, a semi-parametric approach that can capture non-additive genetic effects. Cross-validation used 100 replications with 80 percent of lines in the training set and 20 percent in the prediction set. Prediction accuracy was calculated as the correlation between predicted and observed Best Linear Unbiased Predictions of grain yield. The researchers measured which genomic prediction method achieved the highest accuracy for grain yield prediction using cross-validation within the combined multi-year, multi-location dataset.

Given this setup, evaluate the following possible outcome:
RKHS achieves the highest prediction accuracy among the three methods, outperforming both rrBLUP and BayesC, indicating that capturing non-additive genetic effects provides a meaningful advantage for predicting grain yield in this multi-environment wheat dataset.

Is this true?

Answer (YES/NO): NO